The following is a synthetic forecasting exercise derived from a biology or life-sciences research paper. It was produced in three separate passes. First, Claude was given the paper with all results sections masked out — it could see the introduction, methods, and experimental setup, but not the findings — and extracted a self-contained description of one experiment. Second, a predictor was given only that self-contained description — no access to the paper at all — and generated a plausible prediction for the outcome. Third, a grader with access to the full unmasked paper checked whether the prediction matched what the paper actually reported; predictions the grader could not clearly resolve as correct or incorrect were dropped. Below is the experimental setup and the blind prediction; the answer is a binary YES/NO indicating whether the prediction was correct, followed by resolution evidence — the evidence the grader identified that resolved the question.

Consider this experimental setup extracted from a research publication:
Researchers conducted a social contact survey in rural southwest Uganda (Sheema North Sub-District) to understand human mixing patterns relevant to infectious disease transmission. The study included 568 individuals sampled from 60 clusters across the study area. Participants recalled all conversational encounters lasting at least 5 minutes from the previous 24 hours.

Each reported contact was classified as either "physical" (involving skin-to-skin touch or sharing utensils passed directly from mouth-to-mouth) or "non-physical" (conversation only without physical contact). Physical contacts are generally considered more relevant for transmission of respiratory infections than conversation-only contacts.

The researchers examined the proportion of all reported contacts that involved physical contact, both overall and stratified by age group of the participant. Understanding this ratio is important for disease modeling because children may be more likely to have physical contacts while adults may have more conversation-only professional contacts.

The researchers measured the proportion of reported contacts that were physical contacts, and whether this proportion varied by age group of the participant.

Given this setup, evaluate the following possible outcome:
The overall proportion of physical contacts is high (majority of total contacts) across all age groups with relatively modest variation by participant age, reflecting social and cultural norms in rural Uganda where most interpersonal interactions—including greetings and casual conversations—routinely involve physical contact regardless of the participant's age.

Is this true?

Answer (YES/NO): NO